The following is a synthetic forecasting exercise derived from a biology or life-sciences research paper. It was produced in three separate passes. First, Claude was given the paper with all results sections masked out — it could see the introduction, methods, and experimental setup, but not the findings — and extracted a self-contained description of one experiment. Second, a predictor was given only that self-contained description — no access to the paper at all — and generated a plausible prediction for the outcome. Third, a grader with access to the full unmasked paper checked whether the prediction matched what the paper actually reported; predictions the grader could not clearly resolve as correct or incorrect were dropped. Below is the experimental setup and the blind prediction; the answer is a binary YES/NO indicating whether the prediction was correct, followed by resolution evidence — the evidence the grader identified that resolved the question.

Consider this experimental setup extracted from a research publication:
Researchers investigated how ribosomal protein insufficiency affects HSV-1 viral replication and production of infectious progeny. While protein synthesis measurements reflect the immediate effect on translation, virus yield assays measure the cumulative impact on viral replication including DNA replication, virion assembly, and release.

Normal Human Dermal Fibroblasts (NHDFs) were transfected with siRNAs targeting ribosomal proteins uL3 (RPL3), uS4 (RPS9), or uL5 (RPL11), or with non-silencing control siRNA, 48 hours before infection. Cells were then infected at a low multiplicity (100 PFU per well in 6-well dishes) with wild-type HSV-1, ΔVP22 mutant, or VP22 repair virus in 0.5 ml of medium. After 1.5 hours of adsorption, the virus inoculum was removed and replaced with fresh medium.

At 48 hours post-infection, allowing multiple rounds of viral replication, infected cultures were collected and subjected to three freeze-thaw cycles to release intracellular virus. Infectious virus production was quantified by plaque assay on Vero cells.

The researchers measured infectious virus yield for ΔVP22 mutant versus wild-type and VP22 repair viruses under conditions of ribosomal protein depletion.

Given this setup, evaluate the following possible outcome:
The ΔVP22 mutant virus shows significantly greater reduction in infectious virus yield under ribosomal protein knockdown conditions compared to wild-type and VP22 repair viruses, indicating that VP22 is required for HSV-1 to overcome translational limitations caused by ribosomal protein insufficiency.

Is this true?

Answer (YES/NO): YES